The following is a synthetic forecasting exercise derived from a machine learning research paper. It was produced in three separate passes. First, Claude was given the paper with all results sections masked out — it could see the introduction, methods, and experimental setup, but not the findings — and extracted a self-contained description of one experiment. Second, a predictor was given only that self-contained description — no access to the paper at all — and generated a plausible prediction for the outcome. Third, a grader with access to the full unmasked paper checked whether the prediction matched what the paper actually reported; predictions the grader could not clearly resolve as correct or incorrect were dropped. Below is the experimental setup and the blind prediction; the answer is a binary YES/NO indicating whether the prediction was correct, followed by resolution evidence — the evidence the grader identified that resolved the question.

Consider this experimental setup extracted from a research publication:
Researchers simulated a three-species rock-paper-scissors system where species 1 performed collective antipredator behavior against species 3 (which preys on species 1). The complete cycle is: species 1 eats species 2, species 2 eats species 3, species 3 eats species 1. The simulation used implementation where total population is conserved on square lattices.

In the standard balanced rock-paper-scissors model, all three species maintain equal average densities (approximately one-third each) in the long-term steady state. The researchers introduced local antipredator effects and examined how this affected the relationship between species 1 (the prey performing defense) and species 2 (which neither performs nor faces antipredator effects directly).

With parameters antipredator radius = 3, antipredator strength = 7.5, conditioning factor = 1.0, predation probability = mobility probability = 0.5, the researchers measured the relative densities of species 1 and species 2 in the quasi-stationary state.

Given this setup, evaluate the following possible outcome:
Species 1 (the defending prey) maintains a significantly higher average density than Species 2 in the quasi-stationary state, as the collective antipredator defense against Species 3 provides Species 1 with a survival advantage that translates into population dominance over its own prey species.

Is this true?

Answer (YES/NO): YES